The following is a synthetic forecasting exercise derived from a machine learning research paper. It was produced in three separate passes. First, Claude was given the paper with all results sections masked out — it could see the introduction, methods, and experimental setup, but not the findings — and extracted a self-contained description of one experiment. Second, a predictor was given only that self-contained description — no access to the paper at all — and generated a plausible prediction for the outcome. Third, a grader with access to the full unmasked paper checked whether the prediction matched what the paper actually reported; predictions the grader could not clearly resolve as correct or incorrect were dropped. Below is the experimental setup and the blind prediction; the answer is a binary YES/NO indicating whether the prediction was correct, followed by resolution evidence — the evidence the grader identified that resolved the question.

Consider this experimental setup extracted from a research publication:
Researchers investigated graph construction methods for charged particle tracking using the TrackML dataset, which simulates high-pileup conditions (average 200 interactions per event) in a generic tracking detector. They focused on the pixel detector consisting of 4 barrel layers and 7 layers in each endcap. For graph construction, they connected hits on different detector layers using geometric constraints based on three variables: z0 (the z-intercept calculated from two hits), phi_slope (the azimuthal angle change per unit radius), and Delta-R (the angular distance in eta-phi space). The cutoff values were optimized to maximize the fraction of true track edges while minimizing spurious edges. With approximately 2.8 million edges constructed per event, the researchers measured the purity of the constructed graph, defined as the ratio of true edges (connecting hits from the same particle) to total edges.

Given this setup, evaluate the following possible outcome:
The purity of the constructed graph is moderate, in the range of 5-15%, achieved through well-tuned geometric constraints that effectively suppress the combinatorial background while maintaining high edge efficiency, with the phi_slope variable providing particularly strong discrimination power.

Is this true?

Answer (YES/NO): NO